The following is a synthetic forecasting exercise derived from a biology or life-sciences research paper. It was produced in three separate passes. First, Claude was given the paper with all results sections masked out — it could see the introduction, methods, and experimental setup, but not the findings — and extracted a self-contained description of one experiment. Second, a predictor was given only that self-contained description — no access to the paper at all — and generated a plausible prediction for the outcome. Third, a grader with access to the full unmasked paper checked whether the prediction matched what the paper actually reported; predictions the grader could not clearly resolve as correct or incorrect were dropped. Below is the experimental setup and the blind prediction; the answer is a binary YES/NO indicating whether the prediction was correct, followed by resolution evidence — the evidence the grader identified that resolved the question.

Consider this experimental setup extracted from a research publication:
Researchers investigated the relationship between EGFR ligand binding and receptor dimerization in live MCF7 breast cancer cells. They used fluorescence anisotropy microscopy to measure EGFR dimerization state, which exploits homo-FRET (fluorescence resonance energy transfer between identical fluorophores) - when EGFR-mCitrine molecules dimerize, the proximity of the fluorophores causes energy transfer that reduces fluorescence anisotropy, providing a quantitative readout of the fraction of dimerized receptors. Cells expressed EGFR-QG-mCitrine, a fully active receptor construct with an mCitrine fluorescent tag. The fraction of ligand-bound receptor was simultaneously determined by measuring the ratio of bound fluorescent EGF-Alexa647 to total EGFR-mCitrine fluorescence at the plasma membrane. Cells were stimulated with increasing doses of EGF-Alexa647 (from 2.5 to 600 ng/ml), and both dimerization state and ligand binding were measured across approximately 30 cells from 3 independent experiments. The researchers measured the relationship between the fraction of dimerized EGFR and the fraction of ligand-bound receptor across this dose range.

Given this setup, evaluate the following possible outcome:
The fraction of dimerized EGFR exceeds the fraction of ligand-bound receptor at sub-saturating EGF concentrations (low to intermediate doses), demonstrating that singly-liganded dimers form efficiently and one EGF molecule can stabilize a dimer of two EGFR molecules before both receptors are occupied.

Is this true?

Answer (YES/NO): NO